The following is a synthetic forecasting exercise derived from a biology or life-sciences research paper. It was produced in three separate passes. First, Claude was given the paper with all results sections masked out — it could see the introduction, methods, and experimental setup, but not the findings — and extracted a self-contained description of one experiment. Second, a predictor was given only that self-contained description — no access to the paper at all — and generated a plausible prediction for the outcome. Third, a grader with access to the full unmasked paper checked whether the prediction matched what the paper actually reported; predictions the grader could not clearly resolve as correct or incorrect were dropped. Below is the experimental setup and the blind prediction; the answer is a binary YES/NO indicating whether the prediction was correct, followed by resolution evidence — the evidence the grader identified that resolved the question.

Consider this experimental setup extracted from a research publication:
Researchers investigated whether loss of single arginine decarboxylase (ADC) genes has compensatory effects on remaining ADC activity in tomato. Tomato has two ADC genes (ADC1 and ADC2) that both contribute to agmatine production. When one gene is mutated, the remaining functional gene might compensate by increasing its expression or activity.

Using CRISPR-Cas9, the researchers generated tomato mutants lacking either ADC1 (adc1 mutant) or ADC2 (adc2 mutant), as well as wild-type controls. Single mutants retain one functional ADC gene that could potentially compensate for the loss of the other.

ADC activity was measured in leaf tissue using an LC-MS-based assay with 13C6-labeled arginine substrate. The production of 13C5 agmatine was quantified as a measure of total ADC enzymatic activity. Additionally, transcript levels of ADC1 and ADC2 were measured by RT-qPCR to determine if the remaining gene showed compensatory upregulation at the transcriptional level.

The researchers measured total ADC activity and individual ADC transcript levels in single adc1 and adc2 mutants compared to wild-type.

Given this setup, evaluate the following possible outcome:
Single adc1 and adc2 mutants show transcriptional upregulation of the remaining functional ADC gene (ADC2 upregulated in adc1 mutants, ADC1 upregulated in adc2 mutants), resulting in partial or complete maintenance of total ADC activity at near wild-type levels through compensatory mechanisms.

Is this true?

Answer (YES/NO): NO